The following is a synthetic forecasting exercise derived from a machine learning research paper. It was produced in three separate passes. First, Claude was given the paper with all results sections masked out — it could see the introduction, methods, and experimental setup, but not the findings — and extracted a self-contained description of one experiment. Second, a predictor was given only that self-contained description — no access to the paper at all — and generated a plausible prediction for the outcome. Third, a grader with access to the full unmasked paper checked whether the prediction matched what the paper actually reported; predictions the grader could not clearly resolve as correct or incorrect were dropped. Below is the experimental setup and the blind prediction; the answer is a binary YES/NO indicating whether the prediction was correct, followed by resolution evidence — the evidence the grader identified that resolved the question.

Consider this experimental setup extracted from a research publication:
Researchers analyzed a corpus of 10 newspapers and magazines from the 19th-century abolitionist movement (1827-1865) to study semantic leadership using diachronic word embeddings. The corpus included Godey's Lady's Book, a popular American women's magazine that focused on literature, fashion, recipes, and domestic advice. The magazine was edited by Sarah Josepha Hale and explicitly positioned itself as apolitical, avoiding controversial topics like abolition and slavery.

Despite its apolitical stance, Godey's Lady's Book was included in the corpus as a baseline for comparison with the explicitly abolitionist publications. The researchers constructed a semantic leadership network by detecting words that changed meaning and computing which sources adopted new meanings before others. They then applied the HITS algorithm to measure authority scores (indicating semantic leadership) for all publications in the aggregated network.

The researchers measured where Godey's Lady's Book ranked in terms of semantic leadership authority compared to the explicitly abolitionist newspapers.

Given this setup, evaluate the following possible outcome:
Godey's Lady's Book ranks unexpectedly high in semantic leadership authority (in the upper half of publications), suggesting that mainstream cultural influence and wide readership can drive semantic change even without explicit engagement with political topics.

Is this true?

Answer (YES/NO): YES